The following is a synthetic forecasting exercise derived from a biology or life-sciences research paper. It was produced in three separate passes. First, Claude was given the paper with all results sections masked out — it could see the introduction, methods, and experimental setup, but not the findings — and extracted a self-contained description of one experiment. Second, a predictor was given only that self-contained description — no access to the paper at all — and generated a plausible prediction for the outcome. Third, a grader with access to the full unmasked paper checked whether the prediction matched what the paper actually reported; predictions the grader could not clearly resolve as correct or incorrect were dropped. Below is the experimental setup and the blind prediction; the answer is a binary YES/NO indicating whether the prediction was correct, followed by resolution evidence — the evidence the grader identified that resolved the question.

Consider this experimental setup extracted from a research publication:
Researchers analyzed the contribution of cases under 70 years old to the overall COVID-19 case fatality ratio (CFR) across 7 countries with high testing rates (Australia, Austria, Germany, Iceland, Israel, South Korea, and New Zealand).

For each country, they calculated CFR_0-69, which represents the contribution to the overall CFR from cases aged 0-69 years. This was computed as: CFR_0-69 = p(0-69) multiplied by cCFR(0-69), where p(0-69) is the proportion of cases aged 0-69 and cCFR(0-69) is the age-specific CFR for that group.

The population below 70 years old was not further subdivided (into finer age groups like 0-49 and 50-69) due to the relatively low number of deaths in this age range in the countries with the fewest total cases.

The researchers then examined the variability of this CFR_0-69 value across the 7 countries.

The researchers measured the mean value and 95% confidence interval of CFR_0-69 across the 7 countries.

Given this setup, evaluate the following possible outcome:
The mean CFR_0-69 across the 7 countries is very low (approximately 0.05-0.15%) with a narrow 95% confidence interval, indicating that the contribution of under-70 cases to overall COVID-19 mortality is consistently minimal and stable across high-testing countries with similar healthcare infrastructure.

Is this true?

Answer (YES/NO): NO